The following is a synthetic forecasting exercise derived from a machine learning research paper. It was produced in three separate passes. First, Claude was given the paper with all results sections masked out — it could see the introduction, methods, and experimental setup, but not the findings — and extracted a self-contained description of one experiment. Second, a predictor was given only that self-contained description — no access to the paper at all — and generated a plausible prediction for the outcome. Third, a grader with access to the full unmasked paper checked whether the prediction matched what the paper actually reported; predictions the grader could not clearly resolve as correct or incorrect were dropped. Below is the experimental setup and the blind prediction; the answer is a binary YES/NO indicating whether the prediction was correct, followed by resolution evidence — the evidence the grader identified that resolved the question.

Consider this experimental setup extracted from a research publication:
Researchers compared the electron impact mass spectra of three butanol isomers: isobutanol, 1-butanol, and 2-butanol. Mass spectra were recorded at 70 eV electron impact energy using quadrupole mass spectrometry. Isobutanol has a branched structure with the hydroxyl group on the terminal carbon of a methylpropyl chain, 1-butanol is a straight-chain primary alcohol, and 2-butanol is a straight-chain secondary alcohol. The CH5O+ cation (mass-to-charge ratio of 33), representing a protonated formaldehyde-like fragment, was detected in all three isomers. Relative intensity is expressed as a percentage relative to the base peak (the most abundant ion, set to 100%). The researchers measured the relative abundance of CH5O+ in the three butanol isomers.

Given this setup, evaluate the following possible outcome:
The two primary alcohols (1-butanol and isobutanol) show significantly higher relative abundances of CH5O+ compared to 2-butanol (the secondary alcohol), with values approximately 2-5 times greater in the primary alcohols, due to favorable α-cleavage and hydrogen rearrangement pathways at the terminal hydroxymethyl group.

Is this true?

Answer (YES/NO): NO